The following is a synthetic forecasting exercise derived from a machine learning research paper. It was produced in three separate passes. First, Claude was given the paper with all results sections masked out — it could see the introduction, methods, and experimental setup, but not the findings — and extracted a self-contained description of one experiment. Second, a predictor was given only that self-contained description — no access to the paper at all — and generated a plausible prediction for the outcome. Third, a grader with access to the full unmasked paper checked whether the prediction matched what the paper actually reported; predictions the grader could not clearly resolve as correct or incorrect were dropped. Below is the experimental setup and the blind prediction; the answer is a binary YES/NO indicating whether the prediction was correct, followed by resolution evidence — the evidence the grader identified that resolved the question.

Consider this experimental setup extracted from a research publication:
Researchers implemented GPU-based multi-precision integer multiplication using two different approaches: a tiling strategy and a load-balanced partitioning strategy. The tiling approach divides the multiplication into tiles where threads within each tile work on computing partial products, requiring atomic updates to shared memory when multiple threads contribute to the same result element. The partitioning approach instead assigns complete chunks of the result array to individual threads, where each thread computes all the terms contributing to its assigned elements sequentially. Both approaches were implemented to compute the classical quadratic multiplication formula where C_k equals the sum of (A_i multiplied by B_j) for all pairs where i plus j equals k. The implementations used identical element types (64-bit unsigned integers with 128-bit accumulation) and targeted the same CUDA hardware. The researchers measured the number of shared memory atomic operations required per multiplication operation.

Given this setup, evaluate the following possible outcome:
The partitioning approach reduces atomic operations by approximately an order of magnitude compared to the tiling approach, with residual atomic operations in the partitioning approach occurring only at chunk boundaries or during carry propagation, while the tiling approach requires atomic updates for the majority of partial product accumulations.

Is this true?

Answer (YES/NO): NO